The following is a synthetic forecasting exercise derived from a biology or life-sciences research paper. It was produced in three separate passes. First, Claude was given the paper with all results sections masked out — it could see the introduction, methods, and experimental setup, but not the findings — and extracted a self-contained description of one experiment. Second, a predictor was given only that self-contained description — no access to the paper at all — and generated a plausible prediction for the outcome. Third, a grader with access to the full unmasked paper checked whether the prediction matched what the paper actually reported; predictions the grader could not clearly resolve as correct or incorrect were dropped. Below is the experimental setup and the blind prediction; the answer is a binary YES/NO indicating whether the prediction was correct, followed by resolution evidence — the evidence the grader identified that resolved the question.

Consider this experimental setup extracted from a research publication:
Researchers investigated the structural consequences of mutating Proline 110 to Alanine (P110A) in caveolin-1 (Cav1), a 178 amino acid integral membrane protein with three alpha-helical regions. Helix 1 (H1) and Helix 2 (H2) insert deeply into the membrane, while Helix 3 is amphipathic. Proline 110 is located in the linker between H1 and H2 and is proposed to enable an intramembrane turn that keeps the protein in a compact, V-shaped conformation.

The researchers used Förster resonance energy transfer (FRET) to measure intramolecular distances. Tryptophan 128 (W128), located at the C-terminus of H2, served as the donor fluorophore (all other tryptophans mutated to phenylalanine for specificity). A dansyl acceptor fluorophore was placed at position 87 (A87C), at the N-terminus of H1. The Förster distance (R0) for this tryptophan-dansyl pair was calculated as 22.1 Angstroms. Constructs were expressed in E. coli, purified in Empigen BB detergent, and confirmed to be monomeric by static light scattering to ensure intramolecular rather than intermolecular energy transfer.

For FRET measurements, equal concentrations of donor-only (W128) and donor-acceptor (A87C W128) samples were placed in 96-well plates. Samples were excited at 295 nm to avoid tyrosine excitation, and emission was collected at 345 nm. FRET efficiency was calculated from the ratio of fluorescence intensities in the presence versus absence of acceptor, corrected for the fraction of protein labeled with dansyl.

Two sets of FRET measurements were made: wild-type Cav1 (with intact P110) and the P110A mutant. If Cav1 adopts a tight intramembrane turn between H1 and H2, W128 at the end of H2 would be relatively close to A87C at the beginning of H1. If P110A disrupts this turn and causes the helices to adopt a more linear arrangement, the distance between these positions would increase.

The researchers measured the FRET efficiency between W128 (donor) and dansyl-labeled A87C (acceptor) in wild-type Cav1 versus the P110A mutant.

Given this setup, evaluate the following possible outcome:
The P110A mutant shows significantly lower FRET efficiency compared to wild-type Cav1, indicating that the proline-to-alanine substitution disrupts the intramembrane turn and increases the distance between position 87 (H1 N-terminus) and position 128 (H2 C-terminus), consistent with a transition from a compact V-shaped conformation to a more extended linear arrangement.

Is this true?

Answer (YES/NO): YES